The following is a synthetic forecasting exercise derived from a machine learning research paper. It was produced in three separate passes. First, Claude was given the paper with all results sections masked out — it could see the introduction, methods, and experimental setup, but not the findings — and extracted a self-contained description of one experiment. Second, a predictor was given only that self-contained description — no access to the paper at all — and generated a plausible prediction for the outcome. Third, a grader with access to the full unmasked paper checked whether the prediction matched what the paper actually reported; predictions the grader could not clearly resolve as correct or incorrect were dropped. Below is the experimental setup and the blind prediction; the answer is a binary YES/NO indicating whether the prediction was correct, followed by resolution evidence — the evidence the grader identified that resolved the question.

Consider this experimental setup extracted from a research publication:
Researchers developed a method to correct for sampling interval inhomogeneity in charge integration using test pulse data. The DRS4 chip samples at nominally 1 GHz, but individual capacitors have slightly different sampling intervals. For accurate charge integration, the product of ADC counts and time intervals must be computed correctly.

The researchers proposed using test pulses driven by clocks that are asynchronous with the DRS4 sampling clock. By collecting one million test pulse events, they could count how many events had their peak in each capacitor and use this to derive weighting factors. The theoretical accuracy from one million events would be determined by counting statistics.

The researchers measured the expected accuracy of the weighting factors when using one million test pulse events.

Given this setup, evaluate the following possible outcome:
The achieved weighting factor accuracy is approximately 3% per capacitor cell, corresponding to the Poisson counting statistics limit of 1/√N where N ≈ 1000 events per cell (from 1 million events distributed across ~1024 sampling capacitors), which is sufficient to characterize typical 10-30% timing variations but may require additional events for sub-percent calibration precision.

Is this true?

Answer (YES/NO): YES